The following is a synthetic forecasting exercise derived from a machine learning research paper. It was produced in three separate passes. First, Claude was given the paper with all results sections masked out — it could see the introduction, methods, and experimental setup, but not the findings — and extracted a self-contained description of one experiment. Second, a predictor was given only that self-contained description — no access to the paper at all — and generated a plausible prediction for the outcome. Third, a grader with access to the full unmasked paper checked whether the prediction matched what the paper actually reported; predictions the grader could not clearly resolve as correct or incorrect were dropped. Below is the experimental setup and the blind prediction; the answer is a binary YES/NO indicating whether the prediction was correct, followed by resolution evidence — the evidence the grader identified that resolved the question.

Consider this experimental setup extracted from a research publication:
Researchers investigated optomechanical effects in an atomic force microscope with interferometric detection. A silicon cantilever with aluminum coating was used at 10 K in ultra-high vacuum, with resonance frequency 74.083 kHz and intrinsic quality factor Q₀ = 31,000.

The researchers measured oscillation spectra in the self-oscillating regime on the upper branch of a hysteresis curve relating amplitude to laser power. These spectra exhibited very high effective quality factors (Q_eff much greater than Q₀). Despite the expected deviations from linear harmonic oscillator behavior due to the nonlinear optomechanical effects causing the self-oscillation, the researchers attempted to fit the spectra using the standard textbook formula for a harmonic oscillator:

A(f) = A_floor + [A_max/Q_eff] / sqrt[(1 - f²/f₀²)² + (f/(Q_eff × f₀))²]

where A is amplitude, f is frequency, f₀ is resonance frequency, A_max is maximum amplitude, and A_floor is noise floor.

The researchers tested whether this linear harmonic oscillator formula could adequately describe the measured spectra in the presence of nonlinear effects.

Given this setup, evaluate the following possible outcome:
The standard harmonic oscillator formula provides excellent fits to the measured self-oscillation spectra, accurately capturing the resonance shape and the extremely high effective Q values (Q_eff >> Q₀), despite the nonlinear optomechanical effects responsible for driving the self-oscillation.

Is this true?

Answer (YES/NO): YES